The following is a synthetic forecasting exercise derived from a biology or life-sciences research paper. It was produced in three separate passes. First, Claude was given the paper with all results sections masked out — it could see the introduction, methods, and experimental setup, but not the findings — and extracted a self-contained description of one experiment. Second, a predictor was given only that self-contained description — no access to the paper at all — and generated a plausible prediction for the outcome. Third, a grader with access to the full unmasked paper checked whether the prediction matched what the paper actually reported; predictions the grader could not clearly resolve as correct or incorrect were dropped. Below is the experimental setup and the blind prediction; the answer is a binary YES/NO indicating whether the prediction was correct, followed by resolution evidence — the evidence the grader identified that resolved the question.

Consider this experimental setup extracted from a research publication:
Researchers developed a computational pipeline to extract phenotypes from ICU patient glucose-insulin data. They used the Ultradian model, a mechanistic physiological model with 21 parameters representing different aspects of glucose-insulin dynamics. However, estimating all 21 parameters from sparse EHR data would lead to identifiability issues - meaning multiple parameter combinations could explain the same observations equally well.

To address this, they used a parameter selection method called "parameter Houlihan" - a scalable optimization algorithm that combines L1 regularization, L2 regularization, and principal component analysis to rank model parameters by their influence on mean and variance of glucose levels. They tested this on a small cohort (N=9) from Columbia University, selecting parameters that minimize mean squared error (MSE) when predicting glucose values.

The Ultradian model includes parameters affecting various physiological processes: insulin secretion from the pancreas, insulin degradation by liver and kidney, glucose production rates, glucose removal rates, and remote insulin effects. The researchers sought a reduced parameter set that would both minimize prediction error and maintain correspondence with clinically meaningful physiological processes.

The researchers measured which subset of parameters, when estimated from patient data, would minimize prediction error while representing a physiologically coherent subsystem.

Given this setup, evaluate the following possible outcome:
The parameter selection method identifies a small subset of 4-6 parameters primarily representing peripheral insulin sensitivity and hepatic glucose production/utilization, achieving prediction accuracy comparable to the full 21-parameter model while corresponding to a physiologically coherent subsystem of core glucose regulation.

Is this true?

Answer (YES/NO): NO